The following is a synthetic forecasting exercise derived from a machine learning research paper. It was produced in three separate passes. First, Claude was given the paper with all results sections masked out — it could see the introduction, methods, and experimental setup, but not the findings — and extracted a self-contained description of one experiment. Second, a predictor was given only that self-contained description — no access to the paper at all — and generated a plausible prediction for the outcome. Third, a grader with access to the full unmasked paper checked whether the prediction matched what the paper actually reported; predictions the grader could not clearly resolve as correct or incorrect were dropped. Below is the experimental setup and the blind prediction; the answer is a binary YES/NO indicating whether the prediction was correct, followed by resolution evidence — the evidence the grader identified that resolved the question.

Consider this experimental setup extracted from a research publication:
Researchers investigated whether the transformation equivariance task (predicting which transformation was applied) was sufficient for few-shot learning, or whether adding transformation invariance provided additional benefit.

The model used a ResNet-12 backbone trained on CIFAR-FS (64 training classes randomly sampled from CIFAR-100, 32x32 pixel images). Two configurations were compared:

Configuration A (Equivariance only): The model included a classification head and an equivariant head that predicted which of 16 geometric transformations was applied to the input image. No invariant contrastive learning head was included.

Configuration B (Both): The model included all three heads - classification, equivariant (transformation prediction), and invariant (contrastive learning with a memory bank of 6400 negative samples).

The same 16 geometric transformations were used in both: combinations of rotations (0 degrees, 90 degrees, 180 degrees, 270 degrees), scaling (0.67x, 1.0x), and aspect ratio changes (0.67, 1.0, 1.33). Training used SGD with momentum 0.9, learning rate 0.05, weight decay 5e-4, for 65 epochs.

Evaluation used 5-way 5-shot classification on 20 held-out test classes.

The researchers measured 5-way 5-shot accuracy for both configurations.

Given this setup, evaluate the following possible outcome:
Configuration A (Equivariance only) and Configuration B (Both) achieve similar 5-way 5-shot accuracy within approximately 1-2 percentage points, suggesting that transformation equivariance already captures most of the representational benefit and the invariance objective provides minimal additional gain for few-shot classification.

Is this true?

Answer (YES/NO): YES